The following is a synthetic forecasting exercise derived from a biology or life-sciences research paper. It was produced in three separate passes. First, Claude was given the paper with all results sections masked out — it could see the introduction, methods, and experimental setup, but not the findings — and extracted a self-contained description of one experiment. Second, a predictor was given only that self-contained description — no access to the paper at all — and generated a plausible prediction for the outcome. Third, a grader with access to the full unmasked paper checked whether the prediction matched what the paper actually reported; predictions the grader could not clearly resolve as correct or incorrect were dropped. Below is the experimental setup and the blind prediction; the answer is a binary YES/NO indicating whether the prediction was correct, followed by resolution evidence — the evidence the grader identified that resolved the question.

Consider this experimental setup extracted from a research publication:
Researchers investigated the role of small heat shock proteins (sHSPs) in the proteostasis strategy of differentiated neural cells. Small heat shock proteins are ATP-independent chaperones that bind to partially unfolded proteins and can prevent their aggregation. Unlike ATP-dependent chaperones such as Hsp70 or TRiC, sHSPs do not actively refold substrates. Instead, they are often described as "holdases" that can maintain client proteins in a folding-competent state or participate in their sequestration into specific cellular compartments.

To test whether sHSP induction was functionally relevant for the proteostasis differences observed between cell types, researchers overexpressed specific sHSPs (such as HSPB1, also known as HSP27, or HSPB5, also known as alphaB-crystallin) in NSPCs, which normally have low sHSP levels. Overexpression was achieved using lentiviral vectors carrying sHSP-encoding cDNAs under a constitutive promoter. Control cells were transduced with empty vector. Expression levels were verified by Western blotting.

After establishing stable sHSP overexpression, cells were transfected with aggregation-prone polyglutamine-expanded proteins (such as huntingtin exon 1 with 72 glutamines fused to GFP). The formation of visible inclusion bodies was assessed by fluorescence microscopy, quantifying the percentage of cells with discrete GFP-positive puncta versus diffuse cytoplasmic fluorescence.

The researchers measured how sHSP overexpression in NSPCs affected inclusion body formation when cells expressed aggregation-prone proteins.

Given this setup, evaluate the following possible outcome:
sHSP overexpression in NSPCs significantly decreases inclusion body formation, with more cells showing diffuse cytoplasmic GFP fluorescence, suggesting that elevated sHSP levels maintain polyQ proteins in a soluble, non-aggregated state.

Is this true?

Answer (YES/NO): NO